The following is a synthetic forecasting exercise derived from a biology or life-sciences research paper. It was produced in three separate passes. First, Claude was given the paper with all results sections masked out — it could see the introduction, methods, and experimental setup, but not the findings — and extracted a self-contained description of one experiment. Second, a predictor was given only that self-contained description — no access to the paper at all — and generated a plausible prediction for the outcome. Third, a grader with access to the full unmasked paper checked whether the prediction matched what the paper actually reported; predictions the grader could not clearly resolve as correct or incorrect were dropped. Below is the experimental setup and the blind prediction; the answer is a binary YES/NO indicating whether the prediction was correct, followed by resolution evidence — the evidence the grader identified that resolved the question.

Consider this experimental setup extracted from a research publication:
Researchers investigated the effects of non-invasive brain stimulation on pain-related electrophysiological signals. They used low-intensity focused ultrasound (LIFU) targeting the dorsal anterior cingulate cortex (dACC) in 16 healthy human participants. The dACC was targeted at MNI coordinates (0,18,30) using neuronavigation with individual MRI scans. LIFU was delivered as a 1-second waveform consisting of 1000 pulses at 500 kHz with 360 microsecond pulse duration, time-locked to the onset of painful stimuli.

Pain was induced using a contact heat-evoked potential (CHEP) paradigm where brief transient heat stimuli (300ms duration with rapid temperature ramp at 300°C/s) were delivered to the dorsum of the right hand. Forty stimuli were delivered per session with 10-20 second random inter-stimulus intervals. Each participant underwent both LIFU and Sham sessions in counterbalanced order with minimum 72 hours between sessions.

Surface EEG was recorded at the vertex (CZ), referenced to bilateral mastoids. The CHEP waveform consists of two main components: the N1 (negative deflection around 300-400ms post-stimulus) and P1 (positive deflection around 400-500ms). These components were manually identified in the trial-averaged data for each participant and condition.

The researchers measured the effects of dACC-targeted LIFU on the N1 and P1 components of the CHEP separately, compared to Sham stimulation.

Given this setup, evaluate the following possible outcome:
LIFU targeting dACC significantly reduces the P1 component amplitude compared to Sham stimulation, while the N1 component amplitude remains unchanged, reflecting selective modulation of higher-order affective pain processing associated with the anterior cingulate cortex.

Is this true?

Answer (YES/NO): YES